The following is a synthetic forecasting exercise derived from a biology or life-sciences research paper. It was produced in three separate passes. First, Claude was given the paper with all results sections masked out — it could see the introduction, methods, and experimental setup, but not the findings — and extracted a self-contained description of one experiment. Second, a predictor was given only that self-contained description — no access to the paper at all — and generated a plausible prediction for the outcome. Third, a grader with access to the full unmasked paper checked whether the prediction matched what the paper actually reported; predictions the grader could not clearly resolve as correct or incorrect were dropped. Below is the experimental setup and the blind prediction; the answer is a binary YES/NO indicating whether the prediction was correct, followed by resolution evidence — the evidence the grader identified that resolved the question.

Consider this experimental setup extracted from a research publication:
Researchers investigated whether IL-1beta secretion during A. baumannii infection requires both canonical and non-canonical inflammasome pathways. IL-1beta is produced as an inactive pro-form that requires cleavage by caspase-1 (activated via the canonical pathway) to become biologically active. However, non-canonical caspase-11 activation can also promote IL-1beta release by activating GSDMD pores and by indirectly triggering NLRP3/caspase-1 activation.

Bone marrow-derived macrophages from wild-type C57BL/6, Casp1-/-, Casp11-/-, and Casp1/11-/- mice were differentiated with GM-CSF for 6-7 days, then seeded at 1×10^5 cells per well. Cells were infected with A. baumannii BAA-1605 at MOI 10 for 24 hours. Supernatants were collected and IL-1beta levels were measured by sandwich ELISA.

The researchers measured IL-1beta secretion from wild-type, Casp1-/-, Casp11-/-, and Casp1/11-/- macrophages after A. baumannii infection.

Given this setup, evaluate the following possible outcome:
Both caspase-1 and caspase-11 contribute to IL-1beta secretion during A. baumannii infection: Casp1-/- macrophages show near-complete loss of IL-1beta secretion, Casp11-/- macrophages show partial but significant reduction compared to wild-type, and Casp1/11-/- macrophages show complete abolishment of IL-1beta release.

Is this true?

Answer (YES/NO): NO